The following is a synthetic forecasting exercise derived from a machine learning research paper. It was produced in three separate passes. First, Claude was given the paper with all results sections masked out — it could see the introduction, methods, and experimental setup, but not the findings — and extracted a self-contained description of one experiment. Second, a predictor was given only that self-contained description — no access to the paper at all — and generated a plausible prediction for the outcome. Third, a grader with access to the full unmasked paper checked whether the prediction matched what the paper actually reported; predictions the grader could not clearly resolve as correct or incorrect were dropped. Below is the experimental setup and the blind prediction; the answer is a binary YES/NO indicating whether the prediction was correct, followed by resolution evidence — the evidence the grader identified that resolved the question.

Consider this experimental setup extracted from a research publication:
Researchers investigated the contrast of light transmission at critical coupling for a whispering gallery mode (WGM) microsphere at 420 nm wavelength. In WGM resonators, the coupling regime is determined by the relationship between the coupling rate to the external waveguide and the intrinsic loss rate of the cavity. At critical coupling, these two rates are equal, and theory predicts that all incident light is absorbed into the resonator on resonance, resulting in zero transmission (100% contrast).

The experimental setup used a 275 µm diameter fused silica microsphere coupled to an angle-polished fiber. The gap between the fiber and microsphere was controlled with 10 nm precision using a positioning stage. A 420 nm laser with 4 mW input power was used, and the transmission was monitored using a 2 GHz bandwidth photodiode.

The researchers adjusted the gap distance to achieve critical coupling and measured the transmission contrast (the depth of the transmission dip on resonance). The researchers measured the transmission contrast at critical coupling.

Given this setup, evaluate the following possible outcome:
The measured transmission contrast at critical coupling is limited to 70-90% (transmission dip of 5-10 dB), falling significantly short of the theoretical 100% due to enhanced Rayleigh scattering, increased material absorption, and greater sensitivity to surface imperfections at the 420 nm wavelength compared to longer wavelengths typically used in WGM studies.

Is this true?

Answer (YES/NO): NO